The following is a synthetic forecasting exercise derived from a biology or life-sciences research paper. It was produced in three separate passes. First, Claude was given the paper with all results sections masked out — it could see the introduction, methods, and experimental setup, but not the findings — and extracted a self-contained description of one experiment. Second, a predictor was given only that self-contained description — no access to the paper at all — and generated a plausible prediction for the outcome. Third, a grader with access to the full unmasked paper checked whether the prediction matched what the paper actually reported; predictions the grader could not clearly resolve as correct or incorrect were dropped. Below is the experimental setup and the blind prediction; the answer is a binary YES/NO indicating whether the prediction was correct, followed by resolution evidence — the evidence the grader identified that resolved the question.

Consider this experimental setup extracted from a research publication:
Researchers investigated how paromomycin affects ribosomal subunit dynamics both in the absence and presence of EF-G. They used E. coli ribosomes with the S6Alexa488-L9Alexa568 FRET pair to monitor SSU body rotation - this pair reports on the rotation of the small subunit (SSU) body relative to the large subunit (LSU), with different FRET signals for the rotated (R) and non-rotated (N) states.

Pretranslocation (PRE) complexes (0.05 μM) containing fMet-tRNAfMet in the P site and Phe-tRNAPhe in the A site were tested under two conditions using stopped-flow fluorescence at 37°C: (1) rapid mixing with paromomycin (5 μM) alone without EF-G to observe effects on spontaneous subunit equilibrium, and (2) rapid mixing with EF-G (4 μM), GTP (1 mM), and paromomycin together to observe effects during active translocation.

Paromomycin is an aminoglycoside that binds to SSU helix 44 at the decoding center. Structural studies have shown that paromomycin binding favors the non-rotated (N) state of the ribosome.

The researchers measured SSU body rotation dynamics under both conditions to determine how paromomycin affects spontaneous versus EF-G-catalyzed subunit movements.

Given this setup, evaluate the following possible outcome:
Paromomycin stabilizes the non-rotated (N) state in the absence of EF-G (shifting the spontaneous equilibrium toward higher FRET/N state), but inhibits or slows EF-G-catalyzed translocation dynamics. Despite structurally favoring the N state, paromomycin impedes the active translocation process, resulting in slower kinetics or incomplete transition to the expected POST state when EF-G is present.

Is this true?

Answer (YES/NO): YES